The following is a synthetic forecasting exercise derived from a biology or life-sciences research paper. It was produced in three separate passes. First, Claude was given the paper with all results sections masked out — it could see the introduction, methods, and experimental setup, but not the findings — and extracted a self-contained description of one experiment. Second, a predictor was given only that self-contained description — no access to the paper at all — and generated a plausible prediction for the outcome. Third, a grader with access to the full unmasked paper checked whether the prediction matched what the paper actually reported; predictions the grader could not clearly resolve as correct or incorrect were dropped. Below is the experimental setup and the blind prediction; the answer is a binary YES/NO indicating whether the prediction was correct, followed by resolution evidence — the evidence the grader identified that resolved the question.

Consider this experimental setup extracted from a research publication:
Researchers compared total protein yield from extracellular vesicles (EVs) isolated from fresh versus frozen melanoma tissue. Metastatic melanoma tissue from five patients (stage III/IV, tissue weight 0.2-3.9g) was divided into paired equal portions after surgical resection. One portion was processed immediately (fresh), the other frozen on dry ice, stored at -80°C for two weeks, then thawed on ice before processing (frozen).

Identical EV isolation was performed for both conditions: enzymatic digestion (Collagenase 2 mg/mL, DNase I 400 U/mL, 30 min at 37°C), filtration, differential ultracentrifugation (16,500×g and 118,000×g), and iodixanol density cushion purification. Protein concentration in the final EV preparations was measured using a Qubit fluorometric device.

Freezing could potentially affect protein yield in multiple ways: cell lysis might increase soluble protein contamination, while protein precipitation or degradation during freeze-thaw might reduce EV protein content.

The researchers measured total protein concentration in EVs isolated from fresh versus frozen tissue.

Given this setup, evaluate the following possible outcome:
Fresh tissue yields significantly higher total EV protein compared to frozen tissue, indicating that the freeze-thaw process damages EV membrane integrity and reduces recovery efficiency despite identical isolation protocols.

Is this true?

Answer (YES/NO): NO